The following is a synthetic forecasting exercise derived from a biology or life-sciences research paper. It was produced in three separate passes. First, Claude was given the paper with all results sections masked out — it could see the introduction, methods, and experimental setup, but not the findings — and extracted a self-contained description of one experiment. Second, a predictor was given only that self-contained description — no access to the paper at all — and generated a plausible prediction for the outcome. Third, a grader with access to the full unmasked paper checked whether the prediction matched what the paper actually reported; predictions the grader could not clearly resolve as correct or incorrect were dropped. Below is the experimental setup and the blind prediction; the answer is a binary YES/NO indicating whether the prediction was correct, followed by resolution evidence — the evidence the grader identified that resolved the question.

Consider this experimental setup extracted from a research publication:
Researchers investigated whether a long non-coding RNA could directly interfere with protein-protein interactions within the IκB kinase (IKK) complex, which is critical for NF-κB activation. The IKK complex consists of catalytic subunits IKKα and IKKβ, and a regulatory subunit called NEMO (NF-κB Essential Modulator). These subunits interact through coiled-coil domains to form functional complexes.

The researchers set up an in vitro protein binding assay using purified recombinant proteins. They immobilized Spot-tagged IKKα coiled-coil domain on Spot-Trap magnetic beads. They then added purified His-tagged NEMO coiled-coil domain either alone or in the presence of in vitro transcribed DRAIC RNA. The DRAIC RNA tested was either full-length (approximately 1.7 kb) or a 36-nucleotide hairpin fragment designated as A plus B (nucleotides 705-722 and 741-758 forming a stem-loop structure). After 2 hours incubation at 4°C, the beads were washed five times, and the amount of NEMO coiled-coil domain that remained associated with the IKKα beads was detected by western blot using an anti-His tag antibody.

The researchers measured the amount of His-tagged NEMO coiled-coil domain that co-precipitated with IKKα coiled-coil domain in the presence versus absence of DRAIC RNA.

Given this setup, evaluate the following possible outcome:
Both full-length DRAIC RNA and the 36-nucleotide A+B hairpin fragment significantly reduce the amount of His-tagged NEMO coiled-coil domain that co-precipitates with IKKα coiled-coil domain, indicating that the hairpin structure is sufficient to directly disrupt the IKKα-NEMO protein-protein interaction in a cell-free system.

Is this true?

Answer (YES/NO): YES